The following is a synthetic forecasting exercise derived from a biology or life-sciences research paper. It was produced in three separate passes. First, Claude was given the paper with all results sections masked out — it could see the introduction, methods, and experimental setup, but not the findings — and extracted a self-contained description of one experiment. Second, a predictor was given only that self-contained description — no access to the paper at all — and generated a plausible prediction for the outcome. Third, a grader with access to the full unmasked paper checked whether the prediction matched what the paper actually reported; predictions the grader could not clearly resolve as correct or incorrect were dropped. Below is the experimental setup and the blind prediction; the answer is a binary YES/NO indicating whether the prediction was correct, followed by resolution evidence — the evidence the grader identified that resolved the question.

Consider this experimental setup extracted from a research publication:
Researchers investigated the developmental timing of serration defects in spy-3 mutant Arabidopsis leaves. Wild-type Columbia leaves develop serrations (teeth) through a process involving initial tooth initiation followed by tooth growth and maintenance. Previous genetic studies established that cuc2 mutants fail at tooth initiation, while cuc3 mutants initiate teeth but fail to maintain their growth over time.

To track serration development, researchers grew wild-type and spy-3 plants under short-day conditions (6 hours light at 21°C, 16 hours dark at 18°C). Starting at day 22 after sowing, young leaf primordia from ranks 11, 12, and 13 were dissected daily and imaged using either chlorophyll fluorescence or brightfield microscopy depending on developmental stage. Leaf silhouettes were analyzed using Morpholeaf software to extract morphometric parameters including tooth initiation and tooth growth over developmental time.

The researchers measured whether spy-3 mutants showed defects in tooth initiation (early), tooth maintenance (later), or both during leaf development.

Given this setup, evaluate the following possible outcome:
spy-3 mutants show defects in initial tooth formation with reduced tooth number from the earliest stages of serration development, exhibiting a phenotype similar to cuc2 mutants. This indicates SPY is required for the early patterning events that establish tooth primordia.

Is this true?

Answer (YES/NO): NO